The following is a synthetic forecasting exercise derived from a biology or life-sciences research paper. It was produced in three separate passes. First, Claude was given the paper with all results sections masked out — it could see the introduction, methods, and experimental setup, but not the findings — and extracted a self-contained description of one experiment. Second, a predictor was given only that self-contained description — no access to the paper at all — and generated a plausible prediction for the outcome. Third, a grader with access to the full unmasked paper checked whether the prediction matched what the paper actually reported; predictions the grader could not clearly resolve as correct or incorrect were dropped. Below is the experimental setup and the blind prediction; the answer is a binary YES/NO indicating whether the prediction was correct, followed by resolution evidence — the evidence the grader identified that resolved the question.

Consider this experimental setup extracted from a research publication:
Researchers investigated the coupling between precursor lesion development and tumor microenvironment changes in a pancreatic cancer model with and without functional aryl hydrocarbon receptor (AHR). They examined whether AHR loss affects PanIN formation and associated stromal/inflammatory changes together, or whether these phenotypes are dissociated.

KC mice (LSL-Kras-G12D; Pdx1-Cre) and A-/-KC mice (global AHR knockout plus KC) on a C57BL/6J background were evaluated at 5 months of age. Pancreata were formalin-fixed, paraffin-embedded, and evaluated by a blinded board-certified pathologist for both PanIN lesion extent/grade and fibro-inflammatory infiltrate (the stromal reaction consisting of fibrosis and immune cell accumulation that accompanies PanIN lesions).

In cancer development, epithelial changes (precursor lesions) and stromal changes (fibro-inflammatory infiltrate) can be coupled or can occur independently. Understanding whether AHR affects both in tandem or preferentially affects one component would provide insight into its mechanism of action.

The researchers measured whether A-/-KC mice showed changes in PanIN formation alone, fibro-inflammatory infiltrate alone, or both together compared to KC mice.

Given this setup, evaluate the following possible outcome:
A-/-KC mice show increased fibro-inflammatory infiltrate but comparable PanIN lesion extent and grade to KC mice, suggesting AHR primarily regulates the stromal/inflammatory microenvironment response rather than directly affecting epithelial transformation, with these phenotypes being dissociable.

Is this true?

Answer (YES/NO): NO